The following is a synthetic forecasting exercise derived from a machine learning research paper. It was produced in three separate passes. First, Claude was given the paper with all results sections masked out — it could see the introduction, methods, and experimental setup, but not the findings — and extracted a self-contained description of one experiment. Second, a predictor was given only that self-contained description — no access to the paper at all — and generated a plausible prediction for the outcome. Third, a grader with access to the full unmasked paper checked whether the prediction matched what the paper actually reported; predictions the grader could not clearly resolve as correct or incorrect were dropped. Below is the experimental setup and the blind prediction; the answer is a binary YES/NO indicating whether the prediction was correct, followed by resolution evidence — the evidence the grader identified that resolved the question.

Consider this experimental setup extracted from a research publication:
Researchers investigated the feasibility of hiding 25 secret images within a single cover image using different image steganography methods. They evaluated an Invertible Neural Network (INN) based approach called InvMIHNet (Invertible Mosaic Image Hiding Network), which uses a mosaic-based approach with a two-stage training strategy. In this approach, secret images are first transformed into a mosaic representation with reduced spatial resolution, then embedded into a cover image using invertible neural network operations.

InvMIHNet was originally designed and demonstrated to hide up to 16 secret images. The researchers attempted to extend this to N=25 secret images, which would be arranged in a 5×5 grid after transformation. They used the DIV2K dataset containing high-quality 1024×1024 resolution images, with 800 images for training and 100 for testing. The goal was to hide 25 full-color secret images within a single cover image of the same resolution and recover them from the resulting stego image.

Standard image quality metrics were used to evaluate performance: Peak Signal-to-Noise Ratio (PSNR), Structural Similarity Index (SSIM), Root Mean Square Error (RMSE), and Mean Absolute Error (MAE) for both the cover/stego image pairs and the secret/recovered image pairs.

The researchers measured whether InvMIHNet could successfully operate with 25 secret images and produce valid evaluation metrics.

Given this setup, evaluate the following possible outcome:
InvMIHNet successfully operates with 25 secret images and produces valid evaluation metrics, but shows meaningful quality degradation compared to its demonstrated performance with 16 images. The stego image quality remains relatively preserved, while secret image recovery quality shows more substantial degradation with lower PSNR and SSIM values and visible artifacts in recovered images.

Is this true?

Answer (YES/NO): NO